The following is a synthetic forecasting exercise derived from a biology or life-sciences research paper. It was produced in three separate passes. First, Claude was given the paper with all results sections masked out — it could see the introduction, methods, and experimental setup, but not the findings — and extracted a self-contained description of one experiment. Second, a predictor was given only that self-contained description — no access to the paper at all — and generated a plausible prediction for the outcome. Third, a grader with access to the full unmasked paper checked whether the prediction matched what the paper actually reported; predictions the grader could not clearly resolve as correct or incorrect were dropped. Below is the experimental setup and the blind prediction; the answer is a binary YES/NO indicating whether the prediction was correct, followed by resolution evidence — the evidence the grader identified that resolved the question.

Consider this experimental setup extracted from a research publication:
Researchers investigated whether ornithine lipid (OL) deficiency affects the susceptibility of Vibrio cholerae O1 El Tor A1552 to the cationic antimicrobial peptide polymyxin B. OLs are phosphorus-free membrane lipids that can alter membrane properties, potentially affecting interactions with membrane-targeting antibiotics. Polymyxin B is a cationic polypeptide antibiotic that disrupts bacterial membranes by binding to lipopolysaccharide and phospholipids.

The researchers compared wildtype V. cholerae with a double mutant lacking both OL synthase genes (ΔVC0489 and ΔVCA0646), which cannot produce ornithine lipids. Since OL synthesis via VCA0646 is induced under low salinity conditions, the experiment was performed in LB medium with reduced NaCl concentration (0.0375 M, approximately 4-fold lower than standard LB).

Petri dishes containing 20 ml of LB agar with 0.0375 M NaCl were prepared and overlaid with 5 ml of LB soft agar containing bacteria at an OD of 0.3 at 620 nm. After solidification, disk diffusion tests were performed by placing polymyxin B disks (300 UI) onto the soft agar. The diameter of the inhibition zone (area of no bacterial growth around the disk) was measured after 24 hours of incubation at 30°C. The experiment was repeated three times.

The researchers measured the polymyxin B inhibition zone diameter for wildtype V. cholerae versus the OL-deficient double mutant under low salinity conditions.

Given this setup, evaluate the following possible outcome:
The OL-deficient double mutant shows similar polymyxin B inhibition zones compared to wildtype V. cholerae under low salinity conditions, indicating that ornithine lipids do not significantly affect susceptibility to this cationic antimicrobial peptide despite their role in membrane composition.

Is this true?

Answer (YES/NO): NO